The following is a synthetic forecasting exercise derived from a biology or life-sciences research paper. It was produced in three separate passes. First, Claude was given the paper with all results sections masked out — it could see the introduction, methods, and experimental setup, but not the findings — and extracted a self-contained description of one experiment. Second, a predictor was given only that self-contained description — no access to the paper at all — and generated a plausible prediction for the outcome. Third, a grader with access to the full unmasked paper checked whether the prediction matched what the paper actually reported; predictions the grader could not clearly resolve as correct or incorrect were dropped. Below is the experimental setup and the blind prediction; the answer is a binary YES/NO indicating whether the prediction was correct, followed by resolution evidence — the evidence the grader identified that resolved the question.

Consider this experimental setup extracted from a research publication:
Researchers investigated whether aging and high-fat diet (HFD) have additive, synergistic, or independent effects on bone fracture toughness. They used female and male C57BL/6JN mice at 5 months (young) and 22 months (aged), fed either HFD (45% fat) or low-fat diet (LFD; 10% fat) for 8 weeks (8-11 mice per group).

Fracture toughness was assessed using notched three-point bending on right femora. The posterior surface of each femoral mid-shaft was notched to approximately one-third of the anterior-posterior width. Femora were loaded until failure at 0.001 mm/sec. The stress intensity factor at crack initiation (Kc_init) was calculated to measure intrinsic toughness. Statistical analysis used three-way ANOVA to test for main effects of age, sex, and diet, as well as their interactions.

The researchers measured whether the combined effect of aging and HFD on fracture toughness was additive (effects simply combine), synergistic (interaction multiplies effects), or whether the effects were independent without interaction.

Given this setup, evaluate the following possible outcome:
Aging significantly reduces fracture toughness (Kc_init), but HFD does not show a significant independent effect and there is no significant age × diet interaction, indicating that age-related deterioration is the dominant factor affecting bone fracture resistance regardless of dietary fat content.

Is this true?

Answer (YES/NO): NO